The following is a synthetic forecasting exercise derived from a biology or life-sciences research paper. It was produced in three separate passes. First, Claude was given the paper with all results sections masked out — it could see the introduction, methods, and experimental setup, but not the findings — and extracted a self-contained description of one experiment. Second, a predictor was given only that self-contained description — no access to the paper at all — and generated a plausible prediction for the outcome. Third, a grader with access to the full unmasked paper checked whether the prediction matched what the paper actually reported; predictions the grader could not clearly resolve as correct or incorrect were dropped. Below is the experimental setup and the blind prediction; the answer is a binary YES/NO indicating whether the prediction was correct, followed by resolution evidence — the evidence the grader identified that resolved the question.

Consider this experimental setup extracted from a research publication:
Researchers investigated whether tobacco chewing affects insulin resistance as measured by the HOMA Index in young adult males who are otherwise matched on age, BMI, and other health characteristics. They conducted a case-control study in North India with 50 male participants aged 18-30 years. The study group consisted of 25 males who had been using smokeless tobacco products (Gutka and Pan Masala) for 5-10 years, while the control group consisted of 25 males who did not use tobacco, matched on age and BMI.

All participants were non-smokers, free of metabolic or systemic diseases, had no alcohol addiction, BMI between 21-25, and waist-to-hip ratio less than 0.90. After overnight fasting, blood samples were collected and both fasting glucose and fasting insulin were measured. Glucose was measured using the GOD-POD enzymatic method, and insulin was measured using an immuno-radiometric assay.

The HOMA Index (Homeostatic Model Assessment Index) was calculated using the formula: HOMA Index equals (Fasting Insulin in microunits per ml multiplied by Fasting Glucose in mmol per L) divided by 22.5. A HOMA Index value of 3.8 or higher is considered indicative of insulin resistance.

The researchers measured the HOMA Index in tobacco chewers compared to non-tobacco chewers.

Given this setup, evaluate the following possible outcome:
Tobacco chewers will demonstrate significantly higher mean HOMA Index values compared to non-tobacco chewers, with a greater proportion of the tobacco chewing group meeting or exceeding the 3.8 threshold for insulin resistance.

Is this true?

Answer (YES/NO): YES